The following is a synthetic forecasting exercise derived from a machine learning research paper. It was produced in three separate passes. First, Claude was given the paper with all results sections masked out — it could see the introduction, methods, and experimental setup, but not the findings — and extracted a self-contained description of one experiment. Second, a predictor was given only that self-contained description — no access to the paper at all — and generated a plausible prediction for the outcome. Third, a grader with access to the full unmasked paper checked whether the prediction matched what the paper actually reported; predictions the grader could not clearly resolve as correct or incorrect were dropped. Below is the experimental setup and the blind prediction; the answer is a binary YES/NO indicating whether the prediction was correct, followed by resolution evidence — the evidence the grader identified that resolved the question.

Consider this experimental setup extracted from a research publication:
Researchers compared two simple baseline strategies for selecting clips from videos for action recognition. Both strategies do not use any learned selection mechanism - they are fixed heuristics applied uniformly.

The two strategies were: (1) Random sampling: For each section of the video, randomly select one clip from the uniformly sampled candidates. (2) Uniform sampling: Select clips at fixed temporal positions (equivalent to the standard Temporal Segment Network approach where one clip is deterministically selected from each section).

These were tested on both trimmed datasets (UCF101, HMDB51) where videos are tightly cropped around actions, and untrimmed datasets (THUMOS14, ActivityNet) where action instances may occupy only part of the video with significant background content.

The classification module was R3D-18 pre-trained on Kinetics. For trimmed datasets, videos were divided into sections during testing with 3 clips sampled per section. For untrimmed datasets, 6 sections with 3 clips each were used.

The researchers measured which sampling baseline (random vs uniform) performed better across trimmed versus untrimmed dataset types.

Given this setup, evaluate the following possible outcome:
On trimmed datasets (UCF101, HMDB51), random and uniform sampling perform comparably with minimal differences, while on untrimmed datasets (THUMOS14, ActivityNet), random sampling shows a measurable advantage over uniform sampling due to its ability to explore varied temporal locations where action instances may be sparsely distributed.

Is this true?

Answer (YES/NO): NO